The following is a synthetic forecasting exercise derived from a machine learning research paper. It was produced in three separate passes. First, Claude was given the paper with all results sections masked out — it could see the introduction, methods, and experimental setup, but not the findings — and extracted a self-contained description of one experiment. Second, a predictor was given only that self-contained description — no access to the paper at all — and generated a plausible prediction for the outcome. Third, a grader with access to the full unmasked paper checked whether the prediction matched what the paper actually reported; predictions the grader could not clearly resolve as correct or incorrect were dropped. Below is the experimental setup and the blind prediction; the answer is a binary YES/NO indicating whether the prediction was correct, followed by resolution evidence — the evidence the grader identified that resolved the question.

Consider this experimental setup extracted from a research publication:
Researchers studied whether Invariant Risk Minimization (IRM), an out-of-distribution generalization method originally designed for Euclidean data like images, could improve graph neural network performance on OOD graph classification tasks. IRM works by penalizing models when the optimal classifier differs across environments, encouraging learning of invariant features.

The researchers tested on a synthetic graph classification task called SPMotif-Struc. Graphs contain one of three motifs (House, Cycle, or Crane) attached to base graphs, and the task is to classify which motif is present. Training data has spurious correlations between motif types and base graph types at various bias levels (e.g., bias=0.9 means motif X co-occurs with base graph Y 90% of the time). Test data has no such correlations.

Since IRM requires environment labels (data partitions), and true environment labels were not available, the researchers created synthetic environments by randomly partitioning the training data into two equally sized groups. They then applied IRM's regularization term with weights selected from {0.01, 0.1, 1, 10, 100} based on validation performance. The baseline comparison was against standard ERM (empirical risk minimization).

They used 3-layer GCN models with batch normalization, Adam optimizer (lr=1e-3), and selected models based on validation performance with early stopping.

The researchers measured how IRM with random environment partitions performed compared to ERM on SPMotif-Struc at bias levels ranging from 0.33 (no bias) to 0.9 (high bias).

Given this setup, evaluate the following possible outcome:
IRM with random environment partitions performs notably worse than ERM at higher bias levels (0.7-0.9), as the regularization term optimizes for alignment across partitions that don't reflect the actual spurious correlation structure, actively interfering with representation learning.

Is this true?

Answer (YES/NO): NO